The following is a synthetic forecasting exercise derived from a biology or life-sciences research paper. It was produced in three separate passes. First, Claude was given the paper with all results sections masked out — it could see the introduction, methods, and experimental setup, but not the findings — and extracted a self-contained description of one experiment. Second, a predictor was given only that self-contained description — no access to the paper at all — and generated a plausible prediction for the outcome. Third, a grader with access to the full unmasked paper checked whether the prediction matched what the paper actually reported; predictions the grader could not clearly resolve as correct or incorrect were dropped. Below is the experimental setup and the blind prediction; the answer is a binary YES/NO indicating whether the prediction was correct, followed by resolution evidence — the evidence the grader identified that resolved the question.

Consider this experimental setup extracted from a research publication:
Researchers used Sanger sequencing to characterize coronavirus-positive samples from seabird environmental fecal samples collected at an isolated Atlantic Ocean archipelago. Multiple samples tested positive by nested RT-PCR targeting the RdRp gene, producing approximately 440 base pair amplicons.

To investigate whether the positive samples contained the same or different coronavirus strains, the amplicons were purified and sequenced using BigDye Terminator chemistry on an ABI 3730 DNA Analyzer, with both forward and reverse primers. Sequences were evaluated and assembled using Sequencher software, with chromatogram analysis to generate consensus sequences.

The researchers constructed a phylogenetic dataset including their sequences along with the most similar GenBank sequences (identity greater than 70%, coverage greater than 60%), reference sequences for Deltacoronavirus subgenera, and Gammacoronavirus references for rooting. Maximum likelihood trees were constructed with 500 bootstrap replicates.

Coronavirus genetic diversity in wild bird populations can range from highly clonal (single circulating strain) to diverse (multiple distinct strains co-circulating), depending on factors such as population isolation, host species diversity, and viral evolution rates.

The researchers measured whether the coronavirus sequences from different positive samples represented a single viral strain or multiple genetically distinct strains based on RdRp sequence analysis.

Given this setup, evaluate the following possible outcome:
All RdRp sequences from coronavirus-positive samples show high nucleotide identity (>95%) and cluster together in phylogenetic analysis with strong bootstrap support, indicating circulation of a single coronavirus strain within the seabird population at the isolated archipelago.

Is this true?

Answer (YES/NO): YES